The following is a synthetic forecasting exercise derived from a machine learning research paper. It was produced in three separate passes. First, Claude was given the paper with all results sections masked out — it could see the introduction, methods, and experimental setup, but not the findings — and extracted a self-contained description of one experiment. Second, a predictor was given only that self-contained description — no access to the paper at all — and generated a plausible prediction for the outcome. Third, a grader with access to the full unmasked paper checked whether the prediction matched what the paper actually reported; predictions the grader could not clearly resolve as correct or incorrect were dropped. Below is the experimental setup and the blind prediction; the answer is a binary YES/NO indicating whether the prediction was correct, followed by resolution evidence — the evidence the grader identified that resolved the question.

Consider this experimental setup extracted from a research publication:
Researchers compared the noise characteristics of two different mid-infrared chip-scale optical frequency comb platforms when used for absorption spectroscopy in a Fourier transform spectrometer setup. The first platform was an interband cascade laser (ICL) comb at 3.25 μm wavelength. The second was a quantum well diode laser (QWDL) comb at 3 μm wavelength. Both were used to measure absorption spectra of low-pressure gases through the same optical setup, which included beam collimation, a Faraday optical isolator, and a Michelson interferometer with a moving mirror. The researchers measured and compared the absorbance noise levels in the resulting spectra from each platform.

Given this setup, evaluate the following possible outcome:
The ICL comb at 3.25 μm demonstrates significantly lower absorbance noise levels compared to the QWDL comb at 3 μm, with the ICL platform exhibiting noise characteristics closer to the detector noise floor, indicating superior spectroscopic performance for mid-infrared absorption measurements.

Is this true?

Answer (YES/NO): NO